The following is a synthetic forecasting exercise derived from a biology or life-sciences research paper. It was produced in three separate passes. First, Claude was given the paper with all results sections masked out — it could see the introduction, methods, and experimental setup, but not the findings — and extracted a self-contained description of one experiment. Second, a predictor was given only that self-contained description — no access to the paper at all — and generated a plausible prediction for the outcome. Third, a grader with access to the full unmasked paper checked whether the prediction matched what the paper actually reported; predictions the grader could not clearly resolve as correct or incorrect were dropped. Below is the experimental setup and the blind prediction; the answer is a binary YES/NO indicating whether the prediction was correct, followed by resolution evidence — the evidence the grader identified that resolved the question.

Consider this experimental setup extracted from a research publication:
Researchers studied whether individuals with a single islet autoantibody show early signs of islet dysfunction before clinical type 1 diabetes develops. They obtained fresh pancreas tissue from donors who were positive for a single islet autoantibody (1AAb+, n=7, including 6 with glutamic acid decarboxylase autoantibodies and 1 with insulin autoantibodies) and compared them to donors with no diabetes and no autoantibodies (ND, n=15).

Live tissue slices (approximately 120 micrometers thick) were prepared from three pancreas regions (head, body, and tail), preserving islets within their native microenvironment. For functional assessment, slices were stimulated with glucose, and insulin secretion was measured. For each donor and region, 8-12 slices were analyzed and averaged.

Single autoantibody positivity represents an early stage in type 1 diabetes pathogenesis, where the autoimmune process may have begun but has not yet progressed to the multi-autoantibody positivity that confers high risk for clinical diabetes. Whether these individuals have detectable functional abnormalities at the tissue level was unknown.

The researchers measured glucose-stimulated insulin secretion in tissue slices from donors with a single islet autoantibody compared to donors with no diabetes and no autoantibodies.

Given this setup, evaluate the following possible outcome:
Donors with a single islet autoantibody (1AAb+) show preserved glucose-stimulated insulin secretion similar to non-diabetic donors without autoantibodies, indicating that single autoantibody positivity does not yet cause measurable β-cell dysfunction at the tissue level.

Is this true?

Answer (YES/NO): YES